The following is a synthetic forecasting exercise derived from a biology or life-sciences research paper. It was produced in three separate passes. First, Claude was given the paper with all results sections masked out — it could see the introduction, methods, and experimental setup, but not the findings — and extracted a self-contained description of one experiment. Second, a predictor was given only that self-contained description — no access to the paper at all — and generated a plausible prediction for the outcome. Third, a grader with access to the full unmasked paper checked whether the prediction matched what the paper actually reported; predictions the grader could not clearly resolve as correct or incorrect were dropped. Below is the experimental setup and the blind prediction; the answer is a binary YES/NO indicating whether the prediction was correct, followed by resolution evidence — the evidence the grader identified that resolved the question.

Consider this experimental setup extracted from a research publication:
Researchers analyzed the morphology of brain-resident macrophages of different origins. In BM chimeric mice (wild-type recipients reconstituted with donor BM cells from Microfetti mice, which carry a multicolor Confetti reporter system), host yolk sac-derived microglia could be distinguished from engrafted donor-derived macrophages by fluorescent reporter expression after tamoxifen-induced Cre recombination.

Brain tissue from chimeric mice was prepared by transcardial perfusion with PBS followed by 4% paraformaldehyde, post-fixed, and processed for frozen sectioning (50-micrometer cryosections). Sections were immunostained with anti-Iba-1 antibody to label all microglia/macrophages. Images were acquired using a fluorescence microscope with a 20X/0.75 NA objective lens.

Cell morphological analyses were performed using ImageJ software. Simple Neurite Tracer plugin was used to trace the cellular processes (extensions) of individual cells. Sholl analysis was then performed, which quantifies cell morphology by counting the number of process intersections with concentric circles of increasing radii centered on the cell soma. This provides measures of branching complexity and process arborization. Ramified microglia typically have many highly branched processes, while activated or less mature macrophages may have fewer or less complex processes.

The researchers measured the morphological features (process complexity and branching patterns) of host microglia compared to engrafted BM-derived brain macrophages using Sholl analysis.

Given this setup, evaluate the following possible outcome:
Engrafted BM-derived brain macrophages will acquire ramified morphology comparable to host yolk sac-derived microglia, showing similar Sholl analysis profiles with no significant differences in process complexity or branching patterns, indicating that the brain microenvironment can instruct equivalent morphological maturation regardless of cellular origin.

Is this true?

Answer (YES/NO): YES